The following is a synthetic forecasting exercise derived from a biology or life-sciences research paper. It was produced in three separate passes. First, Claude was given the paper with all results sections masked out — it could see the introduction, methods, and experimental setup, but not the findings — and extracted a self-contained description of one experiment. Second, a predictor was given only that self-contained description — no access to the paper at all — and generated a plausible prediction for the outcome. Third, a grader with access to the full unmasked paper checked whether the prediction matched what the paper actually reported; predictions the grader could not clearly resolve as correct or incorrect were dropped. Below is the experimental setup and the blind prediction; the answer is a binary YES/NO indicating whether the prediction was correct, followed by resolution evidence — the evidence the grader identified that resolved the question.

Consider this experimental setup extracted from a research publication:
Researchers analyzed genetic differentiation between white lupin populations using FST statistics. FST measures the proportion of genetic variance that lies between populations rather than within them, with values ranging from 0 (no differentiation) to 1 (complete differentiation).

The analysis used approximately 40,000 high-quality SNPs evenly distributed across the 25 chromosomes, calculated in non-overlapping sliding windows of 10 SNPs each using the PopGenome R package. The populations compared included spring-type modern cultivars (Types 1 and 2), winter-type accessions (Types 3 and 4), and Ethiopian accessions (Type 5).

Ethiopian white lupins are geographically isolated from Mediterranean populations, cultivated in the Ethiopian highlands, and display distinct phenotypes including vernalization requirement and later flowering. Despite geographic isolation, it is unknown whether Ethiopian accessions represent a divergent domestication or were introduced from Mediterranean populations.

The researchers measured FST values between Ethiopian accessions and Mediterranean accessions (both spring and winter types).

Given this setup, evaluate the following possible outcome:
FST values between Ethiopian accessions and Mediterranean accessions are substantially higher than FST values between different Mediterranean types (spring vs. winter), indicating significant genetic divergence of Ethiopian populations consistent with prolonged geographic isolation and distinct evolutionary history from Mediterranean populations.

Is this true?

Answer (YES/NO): YES